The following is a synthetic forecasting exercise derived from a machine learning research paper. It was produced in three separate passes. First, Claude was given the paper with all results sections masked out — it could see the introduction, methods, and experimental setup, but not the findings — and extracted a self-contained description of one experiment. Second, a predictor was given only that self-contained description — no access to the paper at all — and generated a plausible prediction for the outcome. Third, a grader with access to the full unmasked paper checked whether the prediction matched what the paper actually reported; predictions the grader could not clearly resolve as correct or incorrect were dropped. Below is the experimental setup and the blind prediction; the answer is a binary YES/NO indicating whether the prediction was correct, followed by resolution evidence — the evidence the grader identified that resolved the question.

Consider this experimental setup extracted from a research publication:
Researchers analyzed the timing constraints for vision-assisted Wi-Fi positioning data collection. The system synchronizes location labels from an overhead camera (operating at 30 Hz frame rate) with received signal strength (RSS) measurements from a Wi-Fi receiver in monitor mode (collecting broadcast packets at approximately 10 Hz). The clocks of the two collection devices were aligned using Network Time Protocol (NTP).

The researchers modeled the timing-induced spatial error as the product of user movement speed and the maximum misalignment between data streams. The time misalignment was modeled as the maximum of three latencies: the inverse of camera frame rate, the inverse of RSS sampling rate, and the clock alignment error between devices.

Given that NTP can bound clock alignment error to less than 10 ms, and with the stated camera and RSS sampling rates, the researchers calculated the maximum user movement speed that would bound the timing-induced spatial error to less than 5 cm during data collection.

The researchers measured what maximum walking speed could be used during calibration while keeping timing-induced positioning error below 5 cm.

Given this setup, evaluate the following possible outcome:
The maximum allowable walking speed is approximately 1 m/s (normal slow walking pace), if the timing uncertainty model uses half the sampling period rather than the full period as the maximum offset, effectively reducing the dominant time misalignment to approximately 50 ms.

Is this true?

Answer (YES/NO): NO